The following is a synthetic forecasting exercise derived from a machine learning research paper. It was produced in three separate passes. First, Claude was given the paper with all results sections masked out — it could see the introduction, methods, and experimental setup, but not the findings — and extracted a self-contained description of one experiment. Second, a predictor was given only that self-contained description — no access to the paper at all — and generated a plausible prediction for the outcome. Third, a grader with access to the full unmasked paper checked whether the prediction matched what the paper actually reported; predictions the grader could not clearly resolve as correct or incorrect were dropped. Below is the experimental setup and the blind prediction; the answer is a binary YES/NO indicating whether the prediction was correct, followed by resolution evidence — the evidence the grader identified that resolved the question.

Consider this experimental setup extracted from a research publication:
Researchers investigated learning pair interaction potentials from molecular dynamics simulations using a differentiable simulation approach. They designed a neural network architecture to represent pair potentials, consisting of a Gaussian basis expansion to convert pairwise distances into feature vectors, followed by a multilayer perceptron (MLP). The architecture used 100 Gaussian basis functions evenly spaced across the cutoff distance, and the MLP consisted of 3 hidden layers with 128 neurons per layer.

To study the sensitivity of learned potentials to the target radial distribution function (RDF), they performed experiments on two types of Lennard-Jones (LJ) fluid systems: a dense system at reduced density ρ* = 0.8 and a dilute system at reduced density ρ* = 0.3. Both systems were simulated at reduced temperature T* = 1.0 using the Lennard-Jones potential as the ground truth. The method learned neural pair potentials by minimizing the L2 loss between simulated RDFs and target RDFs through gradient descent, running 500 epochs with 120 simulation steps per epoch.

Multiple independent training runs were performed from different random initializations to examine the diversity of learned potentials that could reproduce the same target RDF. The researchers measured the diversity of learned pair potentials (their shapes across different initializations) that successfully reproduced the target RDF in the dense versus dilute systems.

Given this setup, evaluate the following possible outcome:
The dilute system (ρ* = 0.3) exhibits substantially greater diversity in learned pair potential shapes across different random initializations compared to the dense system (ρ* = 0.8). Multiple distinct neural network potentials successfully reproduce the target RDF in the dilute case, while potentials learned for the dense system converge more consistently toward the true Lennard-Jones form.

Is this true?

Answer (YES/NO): NO